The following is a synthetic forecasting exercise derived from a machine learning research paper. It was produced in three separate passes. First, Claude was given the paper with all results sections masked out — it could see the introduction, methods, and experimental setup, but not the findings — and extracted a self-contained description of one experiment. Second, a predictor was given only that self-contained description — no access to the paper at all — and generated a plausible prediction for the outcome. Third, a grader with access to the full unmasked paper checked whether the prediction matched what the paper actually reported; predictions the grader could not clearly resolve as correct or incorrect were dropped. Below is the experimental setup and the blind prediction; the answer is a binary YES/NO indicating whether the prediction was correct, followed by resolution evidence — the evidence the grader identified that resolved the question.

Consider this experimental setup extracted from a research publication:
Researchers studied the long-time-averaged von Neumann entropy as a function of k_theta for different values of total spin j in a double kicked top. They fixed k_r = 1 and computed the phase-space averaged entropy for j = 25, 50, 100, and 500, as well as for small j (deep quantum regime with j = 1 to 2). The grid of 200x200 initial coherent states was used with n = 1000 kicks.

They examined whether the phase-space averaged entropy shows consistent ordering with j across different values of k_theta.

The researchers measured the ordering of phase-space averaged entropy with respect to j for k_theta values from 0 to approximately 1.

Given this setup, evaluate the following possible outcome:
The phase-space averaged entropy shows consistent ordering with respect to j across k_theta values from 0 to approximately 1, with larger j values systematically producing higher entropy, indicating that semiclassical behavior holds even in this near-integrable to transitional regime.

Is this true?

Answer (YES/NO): NO